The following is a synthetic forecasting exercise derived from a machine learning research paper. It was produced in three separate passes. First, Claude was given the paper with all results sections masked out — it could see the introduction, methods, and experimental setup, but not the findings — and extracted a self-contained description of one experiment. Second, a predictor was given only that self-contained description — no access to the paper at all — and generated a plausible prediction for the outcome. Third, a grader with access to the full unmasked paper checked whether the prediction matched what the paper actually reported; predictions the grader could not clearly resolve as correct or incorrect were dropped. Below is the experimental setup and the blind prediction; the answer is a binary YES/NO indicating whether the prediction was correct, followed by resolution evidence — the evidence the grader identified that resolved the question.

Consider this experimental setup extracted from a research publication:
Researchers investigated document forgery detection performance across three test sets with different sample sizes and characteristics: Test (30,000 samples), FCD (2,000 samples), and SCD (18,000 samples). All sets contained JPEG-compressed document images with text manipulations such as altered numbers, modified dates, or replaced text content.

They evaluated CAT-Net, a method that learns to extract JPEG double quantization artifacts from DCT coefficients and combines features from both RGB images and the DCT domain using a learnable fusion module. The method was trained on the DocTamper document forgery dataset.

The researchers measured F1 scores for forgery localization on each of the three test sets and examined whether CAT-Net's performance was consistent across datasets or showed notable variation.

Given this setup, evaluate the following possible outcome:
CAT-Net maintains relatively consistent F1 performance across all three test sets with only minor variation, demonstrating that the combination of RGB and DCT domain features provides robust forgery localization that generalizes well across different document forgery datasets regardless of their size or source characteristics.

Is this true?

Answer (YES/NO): NO